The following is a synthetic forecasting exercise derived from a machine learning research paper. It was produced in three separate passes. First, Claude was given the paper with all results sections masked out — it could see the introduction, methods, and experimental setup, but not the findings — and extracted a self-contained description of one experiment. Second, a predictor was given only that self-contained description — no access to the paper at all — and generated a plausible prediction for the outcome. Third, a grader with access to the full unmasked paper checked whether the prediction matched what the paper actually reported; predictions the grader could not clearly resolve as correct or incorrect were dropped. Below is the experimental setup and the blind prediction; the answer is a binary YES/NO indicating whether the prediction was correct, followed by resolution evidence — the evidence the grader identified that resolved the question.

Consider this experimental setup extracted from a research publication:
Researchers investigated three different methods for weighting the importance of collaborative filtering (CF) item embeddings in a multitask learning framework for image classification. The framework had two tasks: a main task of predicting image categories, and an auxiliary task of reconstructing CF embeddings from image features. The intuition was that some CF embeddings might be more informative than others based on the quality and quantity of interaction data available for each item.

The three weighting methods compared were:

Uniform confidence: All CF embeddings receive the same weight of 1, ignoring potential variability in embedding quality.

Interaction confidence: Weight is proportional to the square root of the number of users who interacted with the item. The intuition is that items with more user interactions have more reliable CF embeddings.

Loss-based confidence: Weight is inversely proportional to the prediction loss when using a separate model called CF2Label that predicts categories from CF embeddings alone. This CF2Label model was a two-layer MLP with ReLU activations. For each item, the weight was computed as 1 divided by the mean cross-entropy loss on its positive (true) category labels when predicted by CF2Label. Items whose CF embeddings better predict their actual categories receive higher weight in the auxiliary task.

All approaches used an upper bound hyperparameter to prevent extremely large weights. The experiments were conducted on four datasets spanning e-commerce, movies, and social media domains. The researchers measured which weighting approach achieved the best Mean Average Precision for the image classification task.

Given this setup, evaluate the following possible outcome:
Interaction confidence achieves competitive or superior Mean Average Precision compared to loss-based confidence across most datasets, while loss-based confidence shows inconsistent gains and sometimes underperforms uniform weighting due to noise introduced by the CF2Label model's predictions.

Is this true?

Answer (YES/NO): NO